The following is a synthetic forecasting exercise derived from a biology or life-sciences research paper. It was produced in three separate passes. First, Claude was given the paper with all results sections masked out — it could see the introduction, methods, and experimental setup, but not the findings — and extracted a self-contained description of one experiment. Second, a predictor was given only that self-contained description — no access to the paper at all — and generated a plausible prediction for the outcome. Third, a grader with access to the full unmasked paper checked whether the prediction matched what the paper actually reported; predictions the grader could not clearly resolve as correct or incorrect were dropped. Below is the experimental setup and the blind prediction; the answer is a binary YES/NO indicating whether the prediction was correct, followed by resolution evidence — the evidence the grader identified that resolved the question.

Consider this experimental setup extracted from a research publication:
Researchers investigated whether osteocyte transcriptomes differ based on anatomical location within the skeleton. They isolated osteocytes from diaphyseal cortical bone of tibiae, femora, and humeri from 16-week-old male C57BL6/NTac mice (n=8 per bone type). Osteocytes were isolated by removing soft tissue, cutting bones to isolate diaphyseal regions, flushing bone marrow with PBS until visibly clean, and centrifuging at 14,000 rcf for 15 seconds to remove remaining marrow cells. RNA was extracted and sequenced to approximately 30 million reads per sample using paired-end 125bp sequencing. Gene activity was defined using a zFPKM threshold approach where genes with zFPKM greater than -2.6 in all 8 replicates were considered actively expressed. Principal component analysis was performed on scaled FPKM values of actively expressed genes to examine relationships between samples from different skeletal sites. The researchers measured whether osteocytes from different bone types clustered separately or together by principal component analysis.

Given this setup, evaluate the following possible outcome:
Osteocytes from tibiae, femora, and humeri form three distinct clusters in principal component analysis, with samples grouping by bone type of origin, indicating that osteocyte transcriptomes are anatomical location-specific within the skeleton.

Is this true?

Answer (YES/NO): NO